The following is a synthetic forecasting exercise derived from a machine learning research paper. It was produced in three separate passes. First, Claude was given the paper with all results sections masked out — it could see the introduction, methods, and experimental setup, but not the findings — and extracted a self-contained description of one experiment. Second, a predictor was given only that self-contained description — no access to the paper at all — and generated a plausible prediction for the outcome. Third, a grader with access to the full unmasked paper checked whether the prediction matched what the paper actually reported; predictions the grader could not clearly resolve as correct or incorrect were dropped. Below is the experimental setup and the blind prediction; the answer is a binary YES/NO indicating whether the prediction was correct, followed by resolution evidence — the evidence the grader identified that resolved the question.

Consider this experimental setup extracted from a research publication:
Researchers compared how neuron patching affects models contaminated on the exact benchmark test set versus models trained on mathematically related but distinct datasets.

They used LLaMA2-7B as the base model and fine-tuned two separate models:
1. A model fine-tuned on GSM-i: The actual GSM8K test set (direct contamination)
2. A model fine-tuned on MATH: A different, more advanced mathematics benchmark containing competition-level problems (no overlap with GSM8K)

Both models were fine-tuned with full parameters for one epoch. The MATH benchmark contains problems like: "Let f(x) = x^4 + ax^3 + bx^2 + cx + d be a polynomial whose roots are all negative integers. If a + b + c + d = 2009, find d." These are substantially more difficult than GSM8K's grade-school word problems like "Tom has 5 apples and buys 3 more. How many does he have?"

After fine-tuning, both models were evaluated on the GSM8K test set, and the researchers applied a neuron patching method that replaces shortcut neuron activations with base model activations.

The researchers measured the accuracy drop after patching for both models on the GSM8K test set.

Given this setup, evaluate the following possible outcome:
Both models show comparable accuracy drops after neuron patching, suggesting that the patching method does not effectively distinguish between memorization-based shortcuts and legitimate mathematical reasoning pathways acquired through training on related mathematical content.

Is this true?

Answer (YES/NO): NO